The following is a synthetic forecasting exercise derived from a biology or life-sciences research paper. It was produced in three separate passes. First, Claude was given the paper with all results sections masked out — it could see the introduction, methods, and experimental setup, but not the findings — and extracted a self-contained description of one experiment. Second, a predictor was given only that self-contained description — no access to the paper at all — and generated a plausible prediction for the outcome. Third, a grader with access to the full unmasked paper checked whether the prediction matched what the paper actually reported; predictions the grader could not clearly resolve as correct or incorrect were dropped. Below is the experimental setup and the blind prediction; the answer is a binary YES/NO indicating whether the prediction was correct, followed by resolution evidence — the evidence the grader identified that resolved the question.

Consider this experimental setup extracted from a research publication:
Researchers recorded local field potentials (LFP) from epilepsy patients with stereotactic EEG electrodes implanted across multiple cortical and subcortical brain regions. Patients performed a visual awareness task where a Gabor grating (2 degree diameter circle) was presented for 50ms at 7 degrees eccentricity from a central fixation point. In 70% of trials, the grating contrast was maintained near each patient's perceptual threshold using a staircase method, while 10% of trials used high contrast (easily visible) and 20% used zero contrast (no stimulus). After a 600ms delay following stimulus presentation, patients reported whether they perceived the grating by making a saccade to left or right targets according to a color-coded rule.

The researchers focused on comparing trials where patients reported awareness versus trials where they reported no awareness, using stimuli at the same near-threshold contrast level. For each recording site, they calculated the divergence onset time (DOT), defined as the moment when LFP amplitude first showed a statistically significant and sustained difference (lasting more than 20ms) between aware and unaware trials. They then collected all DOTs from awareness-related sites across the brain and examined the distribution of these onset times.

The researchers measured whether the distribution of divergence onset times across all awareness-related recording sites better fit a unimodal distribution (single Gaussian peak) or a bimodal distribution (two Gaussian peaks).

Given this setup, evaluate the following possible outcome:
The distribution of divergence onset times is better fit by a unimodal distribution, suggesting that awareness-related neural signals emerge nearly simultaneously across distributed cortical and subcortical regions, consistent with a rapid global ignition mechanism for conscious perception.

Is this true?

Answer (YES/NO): NO